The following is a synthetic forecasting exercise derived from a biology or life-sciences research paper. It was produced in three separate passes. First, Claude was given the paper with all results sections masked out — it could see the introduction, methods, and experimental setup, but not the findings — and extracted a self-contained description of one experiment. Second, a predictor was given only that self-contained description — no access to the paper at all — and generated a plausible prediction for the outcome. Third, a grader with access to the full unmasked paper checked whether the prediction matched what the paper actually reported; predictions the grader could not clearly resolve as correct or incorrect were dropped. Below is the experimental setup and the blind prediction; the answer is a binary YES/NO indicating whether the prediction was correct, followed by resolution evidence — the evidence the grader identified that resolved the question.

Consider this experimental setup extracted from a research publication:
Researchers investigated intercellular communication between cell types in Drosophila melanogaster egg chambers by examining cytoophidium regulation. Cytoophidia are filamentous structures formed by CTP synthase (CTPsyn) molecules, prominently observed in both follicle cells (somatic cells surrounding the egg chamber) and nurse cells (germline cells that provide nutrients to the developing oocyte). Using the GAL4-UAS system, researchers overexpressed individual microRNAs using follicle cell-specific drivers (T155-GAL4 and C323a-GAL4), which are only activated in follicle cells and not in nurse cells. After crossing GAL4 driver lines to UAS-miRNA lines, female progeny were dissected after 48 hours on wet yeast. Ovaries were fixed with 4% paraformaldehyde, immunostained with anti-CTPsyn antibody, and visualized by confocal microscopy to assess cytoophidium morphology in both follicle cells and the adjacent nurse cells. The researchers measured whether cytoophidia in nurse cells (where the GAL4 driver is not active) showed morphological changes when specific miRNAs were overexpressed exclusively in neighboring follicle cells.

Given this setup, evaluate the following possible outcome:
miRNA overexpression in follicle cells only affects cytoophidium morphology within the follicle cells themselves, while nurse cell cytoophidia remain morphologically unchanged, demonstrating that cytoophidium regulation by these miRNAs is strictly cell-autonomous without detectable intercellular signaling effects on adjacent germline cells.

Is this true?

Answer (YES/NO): NO